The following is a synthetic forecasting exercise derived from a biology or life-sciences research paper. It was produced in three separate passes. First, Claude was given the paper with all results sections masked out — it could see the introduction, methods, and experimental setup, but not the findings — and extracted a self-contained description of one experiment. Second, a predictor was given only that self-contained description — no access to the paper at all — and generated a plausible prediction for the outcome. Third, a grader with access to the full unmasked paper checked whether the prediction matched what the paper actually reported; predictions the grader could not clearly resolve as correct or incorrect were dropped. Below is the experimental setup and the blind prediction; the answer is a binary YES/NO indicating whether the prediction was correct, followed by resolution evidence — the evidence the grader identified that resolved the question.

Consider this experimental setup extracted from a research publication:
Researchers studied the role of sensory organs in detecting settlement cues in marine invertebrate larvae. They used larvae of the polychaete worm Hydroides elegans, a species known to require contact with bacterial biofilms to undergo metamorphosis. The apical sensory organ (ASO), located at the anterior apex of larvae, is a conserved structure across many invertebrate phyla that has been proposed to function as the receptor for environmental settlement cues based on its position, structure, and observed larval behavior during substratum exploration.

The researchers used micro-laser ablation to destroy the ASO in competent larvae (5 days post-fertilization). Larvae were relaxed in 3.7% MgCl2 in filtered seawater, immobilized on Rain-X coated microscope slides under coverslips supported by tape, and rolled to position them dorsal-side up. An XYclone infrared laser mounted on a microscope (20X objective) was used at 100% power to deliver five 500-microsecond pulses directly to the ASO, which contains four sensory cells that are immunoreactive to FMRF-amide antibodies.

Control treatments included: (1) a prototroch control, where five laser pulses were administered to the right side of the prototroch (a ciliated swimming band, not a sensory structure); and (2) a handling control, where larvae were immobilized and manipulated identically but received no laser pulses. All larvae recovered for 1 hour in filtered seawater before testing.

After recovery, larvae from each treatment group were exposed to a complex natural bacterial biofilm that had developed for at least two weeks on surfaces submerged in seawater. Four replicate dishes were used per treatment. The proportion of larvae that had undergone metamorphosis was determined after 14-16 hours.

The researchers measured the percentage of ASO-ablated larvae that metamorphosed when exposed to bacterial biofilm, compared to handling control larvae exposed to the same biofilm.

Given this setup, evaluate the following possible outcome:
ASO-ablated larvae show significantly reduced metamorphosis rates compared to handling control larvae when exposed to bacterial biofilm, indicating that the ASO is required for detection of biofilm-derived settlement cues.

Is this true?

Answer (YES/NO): NO